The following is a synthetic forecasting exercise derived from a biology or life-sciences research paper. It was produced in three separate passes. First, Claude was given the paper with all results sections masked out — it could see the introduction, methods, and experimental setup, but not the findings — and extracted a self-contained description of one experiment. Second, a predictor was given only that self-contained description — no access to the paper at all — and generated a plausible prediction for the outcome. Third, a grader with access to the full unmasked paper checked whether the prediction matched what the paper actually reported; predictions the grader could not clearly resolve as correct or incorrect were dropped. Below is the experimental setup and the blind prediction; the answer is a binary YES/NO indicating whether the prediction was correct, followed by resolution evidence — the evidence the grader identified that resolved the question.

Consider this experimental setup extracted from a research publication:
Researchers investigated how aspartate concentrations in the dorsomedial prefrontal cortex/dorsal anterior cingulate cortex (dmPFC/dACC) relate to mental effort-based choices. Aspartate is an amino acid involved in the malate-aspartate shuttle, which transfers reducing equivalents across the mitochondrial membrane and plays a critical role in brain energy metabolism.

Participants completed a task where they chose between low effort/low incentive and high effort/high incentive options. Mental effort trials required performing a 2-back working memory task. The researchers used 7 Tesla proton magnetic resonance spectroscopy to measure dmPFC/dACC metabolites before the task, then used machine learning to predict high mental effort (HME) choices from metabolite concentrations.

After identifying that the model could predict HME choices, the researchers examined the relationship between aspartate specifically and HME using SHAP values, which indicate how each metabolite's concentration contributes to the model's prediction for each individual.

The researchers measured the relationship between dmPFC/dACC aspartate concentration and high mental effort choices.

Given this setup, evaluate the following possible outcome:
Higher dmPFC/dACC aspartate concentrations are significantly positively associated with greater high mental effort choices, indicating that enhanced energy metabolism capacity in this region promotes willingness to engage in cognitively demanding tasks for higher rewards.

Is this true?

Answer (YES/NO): NO